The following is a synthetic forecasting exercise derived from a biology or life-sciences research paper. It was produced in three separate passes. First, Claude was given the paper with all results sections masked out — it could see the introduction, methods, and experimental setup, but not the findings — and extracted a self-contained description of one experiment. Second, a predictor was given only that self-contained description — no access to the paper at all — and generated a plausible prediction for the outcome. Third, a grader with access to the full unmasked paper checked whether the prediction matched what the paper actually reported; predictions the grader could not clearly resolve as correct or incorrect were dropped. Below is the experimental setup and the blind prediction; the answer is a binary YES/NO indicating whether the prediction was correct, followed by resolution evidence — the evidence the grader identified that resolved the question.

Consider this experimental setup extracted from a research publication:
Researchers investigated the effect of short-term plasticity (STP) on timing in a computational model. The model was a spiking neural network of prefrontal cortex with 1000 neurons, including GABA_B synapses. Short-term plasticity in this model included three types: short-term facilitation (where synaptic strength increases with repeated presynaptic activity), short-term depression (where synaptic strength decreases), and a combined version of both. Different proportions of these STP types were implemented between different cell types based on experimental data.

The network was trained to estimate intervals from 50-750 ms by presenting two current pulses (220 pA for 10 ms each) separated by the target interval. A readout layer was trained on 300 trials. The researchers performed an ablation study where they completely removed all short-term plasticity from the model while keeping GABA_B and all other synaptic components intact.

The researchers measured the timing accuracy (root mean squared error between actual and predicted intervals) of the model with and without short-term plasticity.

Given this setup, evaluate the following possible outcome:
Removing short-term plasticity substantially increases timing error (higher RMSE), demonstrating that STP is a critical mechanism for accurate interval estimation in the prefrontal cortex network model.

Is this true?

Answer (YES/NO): YES